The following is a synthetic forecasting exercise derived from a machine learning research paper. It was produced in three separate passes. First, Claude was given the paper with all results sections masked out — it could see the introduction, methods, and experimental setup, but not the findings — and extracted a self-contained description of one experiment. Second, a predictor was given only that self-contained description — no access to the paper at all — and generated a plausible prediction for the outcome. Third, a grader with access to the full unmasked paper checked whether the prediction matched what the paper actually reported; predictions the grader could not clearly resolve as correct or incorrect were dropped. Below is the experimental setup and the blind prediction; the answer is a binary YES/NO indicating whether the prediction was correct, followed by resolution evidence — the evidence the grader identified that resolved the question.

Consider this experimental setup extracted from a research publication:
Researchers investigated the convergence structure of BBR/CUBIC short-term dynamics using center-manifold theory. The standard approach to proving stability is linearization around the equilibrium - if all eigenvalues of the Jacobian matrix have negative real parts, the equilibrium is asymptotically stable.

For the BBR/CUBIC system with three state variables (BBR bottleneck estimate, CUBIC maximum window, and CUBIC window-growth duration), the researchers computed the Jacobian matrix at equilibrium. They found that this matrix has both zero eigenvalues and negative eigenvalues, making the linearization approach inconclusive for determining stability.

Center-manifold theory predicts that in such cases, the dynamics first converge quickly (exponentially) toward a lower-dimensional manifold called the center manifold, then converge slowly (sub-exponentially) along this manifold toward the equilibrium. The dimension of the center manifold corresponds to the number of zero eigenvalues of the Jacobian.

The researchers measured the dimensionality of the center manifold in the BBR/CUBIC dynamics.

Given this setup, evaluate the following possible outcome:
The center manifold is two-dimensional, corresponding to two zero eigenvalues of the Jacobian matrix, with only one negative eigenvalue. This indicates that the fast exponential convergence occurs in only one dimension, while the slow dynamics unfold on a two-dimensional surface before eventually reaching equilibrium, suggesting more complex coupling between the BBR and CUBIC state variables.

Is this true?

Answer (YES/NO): NO